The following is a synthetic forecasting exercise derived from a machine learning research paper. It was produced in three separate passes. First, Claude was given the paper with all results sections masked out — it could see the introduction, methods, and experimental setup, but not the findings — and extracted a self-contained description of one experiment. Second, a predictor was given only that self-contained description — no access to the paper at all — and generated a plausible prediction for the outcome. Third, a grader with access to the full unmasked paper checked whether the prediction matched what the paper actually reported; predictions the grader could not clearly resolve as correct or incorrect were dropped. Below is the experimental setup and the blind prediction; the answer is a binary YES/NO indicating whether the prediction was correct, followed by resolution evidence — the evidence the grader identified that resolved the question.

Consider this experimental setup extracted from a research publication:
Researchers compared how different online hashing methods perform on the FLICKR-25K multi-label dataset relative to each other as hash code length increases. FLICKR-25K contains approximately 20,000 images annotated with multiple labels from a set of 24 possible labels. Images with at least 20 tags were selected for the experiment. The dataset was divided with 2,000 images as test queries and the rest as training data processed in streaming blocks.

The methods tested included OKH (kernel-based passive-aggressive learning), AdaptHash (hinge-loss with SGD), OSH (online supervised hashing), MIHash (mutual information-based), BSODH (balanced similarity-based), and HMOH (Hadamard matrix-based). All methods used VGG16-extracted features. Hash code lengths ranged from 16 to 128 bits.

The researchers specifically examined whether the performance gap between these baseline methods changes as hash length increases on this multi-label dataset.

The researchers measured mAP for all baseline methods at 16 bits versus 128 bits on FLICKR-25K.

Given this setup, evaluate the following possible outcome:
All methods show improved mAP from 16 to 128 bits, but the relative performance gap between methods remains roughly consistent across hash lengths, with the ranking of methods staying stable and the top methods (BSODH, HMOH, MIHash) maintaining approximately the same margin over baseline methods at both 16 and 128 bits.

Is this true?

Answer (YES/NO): NO